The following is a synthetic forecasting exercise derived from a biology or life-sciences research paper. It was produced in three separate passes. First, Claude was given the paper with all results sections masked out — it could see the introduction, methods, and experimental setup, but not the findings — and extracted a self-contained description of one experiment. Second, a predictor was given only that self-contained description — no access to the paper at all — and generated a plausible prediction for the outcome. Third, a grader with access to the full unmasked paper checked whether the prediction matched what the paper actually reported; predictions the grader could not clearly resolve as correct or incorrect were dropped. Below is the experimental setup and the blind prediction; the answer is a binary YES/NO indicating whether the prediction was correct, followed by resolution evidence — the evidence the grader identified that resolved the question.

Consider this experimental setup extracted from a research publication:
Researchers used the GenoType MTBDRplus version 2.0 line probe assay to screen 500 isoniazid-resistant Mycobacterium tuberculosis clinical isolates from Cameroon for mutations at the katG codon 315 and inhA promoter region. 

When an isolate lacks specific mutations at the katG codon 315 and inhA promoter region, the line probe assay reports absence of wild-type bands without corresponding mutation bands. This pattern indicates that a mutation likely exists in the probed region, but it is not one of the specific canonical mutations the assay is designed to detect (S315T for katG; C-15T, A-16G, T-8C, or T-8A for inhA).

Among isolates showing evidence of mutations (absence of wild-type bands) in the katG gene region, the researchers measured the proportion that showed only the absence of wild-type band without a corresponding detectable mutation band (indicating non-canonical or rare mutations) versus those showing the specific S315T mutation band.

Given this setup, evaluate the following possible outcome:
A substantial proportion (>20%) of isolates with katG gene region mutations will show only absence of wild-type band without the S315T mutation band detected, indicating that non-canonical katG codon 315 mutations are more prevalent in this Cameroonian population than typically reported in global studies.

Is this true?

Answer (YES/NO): NO